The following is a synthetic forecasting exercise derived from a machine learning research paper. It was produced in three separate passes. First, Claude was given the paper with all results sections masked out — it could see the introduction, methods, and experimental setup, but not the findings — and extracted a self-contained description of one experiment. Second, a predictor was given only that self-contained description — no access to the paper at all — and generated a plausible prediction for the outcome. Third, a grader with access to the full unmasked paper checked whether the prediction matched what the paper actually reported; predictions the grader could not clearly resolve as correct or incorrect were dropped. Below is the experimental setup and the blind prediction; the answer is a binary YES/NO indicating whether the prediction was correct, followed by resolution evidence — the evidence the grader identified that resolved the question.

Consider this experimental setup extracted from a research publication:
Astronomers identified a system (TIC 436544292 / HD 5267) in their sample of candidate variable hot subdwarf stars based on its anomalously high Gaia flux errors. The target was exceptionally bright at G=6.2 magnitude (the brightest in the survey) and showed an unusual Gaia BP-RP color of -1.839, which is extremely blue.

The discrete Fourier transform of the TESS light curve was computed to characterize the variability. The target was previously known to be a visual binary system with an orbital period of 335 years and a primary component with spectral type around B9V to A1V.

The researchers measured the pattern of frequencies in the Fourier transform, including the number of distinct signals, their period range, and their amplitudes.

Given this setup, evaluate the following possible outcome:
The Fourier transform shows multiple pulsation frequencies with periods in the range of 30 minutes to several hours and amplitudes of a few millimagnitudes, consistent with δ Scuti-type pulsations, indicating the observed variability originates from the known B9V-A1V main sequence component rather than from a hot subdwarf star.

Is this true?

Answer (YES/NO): NO